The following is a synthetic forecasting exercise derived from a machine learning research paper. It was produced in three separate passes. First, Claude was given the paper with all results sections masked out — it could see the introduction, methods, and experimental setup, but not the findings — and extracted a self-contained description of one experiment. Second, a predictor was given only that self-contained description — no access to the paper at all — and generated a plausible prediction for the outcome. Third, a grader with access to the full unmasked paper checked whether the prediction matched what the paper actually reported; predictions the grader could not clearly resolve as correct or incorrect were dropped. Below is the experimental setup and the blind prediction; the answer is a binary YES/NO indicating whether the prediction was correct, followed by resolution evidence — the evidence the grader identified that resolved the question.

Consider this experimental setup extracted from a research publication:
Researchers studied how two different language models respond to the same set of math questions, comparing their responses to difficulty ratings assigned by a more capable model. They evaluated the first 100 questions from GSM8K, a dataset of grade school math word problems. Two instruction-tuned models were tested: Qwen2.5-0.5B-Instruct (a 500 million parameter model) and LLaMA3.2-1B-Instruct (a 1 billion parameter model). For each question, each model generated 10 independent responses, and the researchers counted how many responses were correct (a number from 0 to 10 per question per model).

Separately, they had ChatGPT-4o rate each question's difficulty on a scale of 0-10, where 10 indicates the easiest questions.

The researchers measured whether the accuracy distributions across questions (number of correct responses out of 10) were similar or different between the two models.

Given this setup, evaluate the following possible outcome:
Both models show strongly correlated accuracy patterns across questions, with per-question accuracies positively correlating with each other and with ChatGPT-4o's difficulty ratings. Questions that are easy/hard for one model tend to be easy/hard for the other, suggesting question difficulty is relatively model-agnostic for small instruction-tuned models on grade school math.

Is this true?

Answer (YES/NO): NO